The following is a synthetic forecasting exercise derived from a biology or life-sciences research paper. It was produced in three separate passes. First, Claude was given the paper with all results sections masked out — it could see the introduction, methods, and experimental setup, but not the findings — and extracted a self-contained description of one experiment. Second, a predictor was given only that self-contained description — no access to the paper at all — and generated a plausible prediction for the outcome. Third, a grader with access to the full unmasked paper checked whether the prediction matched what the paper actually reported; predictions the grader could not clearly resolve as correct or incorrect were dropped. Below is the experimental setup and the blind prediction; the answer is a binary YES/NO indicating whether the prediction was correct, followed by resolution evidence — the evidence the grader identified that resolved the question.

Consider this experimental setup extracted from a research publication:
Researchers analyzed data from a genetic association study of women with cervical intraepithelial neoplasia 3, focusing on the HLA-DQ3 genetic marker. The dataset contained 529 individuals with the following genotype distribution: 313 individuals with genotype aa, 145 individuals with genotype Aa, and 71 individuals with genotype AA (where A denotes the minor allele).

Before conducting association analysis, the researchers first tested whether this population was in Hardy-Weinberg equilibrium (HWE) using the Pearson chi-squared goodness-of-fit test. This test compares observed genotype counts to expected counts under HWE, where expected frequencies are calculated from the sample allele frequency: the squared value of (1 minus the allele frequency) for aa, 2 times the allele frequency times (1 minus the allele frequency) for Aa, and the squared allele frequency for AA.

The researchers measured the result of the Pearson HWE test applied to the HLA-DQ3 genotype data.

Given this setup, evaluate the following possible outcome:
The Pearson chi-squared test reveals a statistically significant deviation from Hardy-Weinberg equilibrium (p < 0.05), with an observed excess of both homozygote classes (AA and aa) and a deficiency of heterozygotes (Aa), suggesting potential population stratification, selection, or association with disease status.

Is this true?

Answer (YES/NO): NO